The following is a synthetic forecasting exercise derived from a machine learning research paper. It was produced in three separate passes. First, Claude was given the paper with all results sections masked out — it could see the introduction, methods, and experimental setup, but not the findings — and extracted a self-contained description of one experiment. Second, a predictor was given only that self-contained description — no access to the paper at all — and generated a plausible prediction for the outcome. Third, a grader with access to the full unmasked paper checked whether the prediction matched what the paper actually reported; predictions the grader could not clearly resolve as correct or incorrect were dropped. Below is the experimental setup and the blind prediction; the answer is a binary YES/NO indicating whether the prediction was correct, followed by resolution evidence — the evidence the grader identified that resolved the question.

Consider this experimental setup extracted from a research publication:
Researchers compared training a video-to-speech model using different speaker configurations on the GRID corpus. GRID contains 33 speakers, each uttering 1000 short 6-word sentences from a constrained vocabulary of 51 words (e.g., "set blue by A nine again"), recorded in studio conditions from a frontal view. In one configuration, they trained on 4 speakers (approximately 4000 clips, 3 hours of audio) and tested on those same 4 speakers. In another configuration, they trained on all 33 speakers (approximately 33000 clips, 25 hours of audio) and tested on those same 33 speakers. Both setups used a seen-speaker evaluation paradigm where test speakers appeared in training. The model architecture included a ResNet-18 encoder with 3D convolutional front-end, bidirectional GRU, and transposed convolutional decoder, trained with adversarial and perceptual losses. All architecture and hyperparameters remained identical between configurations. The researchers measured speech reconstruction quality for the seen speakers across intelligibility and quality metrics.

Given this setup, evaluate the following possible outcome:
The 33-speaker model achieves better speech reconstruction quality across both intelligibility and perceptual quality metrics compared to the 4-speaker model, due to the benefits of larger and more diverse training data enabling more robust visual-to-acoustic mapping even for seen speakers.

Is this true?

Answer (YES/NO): NO